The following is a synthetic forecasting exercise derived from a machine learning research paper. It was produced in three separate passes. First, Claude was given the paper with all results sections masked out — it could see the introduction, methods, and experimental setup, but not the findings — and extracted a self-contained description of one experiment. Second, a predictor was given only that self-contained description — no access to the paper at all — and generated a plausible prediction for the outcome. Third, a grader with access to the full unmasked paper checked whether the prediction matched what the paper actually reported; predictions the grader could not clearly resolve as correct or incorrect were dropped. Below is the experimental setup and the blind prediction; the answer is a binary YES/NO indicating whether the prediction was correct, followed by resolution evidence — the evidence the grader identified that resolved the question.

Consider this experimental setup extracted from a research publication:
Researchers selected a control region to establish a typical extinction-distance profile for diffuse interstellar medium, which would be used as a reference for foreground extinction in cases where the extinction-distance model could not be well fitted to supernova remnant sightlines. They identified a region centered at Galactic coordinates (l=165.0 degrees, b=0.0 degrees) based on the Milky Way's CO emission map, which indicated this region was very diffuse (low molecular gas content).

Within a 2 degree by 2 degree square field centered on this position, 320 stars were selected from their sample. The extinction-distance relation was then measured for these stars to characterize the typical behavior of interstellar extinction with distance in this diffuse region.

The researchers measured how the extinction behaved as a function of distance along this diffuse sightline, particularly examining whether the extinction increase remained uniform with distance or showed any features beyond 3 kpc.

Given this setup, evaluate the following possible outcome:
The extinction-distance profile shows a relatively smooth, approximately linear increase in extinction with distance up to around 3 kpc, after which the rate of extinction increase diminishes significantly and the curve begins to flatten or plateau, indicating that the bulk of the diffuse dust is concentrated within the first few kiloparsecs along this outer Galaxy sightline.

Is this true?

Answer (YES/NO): NO